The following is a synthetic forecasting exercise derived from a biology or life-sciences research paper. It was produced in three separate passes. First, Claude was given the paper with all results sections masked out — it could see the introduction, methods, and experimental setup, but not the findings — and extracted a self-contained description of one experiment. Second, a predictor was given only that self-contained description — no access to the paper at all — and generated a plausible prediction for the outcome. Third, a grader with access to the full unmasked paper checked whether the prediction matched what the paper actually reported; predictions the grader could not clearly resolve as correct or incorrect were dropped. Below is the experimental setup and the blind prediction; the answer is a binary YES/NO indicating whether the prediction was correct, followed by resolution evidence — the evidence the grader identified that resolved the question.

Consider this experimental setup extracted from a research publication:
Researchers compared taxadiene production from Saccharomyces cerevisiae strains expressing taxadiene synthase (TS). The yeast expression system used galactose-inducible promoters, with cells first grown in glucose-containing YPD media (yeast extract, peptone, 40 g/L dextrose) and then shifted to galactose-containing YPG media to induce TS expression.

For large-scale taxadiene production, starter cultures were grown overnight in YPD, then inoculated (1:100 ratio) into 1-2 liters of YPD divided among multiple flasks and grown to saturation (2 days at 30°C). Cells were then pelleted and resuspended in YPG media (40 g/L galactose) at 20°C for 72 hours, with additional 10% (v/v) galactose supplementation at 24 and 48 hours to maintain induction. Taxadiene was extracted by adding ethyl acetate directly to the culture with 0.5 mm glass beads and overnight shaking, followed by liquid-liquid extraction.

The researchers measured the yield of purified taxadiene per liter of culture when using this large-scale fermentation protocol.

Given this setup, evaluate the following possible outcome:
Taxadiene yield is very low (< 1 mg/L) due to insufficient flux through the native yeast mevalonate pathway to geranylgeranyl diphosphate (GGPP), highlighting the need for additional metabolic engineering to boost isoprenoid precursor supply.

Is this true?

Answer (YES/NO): NO